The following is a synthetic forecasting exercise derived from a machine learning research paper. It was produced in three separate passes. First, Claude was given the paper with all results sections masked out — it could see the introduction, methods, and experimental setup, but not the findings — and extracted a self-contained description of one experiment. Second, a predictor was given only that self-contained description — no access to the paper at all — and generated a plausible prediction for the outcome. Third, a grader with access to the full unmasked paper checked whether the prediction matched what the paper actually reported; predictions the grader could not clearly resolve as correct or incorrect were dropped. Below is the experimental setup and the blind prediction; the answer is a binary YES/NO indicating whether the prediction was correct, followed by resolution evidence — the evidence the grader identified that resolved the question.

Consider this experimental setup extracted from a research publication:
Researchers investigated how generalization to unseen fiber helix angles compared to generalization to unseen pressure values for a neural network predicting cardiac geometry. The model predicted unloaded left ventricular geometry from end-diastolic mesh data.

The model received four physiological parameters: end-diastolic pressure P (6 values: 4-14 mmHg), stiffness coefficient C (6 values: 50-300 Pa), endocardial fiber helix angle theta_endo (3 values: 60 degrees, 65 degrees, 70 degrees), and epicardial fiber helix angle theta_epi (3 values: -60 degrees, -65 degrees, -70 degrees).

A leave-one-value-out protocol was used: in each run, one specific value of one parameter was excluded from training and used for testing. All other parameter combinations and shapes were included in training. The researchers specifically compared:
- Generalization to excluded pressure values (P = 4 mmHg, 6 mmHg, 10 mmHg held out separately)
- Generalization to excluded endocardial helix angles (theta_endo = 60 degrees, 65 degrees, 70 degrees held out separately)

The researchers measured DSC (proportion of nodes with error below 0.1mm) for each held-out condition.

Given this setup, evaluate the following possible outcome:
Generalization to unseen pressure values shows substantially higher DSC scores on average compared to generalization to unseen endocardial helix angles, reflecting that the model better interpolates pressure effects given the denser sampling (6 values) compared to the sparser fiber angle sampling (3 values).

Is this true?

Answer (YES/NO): NO